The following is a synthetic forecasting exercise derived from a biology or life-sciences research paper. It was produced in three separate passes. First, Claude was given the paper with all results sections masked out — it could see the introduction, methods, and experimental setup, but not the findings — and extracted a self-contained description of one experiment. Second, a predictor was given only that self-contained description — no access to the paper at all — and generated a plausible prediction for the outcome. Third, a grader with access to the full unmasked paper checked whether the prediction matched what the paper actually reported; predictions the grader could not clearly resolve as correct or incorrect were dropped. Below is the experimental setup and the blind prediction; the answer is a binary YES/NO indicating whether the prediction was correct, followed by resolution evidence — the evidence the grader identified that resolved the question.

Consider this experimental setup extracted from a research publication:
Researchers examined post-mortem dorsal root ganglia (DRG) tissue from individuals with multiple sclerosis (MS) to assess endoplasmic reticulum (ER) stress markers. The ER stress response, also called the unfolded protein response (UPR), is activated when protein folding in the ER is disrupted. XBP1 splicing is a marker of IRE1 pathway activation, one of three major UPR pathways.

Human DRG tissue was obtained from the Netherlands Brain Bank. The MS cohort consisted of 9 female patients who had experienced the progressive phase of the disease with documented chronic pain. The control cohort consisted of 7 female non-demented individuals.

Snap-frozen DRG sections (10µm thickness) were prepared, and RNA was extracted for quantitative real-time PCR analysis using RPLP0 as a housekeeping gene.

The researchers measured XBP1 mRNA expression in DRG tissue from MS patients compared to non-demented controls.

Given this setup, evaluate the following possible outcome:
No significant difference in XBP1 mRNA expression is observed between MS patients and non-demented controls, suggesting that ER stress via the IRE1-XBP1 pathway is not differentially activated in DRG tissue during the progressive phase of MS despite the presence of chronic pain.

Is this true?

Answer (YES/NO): NO